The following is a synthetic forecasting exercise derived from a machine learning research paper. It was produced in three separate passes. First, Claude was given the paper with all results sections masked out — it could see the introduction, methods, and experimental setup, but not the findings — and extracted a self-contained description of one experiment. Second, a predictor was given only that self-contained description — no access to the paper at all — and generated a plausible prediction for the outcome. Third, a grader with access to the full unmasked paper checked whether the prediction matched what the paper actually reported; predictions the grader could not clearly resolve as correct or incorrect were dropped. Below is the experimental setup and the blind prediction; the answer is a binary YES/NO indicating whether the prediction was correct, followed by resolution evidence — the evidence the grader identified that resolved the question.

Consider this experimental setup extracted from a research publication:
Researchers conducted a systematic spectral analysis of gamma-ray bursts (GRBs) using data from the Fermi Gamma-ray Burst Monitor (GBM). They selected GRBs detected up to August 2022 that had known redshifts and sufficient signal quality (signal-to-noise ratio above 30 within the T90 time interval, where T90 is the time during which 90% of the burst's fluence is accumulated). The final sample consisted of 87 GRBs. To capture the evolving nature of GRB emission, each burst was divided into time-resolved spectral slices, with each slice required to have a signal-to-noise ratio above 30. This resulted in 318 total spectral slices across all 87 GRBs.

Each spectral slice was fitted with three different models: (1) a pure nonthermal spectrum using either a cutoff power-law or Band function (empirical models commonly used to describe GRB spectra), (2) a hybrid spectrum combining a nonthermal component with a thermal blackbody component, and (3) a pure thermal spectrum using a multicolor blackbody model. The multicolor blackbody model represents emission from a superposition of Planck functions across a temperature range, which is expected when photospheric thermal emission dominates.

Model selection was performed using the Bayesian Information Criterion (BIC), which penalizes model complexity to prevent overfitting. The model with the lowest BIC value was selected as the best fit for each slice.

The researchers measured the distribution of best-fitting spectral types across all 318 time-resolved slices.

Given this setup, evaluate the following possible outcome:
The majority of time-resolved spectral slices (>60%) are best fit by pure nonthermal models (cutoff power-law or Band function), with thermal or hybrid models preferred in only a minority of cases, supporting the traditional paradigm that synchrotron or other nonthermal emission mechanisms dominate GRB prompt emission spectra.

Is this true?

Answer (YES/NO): YES